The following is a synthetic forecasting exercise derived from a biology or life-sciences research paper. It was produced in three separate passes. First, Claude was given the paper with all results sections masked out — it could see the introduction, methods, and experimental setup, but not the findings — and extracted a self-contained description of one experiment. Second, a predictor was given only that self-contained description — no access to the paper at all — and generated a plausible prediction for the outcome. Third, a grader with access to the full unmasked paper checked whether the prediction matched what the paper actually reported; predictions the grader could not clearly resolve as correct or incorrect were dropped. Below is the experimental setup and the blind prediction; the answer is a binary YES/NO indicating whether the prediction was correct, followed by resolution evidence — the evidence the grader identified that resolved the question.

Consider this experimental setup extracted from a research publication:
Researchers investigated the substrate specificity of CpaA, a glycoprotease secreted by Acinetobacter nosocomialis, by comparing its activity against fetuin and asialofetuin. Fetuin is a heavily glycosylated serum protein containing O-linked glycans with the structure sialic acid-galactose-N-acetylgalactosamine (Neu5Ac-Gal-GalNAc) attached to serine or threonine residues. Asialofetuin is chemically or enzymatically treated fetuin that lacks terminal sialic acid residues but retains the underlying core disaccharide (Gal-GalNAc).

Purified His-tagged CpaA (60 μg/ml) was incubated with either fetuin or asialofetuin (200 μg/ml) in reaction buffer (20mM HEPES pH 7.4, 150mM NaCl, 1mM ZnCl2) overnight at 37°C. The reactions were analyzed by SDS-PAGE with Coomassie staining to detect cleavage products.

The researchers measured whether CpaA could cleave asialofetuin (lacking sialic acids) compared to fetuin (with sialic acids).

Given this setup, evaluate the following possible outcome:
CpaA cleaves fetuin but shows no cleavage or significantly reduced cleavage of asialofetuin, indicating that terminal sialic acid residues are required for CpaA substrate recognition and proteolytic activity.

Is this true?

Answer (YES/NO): NO